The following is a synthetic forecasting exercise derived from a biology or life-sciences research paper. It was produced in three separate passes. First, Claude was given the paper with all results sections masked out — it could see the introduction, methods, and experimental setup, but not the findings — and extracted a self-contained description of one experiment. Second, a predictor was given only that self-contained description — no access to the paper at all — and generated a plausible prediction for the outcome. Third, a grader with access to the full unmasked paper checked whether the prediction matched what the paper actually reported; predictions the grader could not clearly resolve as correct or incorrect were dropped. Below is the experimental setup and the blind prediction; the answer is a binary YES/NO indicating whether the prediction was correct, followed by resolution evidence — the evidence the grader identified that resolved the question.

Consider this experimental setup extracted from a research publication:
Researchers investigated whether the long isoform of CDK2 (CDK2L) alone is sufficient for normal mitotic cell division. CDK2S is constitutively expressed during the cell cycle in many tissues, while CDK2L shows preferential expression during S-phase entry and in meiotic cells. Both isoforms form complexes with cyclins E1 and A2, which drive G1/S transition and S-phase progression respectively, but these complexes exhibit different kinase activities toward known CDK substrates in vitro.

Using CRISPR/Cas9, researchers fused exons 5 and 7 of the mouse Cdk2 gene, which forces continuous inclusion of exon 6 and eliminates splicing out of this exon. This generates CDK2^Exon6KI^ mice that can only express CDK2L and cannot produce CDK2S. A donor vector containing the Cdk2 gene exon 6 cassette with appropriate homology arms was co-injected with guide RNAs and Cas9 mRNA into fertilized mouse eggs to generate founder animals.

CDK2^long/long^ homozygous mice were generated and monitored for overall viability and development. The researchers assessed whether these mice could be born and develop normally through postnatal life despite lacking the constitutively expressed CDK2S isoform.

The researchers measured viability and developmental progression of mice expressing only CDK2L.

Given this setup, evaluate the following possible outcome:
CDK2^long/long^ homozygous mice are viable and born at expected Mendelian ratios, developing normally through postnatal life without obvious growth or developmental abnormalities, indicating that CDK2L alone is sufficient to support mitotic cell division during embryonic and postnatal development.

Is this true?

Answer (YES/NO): NO